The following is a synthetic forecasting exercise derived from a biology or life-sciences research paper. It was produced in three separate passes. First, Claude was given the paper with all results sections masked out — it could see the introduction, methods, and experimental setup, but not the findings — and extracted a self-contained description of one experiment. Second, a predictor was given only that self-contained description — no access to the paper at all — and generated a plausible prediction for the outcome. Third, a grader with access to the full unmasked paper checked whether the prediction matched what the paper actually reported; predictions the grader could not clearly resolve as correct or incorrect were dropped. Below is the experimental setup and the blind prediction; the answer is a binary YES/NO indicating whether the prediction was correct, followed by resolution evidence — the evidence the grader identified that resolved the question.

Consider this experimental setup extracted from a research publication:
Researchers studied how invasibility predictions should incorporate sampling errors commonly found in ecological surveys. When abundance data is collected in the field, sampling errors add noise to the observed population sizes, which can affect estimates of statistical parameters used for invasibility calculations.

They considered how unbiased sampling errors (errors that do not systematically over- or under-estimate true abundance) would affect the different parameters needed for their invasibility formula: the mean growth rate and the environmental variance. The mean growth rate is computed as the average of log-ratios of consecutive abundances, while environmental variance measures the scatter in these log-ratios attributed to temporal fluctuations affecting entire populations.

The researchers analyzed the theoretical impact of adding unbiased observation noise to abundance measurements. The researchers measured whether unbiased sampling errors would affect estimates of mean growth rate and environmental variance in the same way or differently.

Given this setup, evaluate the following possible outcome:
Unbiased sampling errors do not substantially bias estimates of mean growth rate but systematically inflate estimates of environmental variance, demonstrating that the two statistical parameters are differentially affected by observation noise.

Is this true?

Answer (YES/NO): YES